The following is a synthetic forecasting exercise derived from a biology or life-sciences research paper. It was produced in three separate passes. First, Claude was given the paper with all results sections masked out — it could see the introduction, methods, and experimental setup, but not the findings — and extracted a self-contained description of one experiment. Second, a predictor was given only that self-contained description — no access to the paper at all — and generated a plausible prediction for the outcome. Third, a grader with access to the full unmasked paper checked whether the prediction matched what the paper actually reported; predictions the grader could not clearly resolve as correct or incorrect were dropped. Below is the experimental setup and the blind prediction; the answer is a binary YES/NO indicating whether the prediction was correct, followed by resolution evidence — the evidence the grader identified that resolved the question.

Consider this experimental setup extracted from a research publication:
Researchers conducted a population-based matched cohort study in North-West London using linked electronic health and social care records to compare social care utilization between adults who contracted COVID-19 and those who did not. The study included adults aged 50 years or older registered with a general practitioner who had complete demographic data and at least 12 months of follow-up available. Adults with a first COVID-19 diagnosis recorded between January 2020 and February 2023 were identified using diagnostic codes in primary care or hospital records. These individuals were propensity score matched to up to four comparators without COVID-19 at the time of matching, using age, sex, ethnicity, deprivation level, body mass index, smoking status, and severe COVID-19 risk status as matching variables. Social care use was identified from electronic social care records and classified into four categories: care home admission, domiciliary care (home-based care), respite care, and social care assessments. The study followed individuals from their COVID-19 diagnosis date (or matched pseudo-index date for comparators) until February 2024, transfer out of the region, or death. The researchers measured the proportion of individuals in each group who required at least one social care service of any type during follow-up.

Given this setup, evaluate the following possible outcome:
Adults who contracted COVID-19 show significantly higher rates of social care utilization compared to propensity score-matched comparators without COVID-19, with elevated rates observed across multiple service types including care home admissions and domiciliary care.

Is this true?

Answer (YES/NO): YES